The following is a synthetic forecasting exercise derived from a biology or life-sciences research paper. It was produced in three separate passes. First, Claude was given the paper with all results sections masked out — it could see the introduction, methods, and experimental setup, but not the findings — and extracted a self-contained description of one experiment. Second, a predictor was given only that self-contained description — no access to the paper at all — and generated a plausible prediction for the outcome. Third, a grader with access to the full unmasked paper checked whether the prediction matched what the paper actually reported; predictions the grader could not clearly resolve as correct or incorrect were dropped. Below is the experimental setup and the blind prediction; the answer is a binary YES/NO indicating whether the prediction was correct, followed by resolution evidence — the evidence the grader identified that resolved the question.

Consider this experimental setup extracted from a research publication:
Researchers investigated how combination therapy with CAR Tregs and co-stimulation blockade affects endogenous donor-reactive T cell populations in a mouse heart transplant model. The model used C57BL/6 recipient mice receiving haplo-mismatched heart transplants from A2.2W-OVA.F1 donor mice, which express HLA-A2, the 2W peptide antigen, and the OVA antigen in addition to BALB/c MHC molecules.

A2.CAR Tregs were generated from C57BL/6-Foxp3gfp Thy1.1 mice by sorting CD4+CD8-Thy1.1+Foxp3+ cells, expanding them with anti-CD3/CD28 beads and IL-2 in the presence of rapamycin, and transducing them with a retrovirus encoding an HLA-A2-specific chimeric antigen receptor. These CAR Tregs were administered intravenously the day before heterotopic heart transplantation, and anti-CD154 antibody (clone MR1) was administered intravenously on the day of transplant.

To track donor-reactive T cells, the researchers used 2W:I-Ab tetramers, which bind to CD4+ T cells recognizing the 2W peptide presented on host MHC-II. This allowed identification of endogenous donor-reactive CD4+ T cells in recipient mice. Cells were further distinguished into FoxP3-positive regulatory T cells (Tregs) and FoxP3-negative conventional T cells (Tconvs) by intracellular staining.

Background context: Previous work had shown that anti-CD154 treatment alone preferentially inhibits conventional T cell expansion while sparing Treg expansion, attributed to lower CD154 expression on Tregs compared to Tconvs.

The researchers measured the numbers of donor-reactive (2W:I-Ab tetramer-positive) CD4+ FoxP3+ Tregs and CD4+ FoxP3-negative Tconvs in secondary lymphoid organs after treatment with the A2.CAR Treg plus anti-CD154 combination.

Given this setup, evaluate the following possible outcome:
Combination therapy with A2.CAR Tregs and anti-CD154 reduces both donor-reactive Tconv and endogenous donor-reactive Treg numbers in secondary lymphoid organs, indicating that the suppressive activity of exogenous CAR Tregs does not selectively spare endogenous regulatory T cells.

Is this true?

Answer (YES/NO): NO